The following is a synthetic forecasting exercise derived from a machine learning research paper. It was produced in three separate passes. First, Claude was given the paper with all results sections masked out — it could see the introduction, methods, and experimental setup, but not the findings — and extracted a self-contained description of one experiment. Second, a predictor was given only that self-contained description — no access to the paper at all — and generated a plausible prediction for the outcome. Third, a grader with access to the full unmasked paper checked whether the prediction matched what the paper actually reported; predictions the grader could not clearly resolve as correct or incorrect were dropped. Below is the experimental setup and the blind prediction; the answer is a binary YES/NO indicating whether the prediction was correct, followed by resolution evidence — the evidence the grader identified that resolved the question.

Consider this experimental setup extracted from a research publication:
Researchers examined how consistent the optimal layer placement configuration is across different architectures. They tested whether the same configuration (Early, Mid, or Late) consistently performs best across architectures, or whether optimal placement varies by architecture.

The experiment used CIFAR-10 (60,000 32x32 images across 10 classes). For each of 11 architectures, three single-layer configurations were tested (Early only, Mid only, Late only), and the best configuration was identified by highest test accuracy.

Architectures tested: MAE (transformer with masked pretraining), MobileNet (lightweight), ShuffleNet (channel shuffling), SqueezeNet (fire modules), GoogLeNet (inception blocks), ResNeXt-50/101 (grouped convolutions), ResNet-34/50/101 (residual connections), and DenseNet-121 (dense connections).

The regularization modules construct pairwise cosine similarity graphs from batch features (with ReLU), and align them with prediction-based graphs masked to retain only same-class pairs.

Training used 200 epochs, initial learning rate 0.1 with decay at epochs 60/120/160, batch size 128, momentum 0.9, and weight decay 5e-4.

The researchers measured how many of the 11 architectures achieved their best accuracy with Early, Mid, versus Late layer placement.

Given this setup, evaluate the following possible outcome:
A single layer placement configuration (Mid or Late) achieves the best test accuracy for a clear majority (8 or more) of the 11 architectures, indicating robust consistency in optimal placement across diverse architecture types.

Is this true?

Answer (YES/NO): NO